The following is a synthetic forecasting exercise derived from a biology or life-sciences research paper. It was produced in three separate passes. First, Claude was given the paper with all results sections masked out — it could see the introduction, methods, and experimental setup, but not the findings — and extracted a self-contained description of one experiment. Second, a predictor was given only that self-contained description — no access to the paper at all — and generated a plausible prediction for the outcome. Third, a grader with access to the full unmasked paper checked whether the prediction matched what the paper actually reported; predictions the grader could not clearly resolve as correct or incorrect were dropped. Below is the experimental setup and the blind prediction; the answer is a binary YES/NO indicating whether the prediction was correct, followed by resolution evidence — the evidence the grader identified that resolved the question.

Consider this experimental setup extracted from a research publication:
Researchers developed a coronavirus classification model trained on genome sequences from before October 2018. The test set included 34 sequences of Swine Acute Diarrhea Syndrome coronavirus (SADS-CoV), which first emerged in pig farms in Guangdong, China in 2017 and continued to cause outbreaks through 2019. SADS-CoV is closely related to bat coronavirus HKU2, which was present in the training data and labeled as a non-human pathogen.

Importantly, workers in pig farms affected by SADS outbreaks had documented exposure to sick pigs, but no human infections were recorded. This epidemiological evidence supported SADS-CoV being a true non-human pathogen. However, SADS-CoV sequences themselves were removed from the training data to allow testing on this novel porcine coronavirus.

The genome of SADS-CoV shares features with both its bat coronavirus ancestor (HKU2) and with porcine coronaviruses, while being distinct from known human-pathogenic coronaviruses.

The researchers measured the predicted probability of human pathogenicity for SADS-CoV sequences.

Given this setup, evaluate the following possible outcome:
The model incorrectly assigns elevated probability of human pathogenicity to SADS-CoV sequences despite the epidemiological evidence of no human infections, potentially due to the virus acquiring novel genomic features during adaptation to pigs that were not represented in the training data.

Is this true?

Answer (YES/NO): NO